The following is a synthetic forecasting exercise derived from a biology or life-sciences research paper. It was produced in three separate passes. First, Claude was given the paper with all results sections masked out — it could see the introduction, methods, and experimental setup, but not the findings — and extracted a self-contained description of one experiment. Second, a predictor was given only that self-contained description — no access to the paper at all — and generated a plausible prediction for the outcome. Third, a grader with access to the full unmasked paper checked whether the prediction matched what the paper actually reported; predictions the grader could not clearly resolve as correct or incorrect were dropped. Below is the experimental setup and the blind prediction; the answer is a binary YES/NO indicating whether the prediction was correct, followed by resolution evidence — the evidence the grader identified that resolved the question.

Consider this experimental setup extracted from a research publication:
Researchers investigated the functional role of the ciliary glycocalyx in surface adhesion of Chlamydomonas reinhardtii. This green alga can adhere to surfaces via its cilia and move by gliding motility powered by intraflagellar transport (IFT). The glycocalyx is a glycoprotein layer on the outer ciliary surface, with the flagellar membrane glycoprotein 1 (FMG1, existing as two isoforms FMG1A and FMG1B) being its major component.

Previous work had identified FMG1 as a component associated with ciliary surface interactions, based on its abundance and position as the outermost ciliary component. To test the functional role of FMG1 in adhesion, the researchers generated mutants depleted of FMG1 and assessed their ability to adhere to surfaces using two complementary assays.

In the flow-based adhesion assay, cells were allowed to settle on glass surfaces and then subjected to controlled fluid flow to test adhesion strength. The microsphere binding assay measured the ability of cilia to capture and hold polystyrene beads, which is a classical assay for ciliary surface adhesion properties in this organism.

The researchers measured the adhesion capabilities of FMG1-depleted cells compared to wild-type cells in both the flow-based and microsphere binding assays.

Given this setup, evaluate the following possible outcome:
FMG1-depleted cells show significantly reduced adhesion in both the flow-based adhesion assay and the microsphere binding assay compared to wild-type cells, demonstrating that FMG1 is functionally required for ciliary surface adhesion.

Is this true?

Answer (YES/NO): NO